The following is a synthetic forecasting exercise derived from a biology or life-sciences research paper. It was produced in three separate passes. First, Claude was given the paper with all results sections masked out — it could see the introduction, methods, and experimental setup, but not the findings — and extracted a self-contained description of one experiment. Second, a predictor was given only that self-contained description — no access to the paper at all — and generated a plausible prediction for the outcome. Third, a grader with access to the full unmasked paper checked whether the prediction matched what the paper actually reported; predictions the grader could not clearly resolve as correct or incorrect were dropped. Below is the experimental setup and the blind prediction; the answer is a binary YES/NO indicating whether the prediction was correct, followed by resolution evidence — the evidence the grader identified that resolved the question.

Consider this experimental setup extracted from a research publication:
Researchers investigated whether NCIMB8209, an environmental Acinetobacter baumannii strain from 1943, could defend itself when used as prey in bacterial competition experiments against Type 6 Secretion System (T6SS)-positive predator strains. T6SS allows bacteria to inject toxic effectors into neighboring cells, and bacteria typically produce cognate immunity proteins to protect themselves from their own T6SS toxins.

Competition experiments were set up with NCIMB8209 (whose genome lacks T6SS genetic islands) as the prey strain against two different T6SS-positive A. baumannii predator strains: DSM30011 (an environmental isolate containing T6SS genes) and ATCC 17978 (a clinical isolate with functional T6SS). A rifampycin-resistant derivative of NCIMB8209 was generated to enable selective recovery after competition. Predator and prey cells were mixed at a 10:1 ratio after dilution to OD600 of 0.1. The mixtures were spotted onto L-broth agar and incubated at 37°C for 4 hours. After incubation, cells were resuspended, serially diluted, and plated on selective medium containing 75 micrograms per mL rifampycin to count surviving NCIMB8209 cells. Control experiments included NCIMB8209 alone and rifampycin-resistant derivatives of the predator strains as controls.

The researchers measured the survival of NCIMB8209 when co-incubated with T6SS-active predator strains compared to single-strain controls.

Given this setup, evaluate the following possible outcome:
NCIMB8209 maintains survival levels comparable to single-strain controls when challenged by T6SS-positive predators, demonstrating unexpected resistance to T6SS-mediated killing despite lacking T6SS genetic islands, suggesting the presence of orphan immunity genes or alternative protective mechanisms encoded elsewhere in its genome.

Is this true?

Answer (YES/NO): NO